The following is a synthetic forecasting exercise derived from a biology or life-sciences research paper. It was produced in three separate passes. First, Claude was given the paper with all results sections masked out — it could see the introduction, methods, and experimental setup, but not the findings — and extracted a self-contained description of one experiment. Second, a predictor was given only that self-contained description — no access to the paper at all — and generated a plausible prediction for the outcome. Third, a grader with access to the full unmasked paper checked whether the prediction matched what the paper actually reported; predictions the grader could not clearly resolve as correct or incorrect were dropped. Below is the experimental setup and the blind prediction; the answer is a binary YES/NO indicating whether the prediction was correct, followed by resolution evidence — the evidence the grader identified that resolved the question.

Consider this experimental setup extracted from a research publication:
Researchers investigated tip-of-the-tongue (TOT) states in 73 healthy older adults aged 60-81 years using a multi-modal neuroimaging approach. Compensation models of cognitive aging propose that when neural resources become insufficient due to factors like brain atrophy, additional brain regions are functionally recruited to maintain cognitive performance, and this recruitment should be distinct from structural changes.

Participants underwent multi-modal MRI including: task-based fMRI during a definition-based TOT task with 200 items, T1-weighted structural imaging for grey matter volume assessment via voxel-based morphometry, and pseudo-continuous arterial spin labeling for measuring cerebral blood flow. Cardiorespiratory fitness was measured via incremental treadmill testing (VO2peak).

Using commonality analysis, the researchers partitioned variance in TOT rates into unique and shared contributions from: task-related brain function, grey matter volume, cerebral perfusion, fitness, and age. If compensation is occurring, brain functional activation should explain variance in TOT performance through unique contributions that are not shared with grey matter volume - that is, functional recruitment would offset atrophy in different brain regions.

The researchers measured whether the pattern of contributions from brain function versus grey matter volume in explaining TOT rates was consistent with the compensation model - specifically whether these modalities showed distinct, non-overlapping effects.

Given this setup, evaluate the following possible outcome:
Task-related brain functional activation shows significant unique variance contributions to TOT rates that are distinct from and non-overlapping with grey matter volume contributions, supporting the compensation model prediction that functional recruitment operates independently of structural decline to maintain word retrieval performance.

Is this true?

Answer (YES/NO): YES